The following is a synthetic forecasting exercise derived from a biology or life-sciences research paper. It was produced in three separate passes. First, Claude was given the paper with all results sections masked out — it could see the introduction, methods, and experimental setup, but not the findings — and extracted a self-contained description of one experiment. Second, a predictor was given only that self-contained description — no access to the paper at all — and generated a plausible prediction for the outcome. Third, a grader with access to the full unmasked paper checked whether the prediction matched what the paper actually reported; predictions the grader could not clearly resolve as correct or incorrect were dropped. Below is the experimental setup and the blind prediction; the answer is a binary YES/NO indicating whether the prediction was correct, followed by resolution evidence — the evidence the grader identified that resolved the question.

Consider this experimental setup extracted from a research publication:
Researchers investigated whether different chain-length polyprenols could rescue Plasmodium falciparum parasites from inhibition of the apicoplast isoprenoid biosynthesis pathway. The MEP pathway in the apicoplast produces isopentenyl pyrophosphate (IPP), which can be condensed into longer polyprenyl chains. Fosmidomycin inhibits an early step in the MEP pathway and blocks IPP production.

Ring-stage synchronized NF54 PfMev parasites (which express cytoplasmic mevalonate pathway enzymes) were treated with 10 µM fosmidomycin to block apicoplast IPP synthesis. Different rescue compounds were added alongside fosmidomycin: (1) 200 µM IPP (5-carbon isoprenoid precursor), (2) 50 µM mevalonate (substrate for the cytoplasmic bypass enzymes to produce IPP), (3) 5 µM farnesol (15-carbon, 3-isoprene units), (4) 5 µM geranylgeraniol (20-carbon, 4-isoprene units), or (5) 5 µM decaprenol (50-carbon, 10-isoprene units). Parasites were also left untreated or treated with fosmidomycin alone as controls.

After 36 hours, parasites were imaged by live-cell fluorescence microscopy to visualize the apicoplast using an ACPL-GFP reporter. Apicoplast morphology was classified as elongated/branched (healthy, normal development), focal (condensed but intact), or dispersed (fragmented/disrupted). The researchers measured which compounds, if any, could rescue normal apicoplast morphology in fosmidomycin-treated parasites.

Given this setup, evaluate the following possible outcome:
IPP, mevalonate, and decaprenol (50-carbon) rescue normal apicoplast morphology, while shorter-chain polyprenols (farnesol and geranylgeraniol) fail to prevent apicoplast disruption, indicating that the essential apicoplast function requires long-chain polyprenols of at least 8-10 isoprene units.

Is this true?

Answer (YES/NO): NO